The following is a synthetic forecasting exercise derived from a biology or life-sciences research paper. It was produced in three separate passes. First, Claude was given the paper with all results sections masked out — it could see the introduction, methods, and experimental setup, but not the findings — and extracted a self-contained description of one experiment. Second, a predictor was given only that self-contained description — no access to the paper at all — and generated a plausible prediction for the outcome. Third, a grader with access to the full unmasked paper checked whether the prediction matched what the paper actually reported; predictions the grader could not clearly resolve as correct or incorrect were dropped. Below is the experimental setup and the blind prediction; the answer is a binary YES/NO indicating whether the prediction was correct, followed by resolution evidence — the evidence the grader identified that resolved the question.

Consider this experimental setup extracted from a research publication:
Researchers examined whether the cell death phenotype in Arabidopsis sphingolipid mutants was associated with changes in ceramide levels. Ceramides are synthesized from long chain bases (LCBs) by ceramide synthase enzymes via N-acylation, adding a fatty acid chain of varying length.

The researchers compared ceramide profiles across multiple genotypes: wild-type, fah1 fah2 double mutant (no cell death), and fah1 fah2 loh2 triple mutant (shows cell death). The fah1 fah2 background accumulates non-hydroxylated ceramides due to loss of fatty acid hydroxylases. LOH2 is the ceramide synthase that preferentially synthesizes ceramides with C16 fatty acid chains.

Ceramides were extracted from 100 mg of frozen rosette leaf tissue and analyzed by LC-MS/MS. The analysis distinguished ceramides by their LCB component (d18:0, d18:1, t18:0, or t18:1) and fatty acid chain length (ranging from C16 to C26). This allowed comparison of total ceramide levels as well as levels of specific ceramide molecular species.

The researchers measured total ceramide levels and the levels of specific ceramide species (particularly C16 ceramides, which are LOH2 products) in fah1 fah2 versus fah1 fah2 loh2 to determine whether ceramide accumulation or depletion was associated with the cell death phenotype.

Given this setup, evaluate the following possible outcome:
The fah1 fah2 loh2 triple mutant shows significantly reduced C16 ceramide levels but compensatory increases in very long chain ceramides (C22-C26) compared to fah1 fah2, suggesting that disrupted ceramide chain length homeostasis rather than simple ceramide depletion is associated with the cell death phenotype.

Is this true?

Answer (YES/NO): NO